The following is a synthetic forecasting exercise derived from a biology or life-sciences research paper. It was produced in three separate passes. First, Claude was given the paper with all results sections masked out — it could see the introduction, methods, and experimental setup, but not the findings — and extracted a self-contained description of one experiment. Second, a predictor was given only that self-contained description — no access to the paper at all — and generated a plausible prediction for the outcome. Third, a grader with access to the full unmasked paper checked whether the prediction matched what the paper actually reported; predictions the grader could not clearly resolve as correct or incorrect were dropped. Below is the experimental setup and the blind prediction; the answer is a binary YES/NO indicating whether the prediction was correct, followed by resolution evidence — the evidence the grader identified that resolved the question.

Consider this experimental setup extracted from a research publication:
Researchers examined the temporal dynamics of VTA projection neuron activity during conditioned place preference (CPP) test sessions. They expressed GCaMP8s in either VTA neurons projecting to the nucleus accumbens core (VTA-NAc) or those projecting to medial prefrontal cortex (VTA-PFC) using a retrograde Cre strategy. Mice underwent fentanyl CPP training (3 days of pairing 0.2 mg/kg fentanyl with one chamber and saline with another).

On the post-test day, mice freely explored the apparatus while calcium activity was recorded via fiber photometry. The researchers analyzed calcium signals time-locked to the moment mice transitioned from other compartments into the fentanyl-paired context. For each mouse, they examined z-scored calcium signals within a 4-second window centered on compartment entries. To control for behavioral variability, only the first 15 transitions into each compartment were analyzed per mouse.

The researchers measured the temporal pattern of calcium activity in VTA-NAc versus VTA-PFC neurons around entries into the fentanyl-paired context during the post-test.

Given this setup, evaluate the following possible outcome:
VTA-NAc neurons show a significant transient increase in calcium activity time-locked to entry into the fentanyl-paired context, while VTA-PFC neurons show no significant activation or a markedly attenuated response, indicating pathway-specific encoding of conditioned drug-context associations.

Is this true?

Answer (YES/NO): NO